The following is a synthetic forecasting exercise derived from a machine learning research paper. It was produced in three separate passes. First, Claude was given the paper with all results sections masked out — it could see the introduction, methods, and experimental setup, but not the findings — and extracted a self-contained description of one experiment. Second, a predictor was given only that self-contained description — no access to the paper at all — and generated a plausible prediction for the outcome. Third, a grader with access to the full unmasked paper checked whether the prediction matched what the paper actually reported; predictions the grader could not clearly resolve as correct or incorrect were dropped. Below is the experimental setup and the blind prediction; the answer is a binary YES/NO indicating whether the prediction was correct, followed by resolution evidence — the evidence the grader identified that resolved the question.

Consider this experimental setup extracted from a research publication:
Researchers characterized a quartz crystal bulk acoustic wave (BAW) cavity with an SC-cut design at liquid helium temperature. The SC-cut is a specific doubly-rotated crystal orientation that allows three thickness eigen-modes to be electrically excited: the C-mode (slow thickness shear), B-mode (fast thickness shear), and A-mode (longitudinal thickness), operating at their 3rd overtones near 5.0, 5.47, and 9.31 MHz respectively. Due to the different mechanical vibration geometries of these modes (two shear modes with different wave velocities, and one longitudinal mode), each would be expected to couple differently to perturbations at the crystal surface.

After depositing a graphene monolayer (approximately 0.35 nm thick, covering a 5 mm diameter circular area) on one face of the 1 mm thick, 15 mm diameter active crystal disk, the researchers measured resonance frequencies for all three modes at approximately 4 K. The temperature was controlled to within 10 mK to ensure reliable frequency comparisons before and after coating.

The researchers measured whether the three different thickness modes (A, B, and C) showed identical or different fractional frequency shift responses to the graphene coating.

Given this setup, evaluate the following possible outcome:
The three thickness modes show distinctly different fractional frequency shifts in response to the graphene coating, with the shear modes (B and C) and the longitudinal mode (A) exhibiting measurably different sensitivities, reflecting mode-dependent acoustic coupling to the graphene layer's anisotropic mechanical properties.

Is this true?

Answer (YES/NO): NO